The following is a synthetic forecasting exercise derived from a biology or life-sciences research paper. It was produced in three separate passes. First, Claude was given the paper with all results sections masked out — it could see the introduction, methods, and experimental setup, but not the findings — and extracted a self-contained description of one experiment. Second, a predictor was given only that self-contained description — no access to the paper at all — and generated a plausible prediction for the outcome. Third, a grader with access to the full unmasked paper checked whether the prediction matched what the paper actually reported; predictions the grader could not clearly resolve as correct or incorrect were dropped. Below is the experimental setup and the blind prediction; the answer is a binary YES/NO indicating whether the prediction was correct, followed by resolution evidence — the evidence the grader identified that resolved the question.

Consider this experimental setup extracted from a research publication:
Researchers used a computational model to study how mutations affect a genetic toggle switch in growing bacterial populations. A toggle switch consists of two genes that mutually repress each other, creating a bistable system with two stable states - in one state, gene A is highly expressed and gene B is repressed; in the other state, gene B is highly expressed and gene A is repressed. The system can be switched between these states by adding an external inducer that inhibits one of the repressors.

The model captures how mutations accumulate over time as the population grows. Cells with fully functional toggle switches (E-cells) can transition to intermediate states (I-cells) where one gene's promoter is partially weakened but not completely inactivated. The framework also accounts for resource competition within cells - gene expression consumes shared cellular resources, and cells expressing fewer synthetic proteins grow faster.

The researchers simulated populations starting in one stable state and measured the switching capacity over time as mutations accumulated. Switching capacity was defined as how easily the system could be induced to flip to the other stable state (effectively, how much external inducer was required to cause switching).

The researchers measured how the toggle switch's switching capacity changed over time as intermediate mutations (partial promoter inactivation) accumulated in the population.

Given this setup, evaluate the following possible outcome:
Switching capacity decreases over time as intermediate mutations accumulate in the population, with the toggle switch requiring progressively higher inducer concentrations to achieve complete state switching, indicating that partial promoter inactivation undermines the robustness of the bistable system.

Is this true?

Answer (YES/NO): NO